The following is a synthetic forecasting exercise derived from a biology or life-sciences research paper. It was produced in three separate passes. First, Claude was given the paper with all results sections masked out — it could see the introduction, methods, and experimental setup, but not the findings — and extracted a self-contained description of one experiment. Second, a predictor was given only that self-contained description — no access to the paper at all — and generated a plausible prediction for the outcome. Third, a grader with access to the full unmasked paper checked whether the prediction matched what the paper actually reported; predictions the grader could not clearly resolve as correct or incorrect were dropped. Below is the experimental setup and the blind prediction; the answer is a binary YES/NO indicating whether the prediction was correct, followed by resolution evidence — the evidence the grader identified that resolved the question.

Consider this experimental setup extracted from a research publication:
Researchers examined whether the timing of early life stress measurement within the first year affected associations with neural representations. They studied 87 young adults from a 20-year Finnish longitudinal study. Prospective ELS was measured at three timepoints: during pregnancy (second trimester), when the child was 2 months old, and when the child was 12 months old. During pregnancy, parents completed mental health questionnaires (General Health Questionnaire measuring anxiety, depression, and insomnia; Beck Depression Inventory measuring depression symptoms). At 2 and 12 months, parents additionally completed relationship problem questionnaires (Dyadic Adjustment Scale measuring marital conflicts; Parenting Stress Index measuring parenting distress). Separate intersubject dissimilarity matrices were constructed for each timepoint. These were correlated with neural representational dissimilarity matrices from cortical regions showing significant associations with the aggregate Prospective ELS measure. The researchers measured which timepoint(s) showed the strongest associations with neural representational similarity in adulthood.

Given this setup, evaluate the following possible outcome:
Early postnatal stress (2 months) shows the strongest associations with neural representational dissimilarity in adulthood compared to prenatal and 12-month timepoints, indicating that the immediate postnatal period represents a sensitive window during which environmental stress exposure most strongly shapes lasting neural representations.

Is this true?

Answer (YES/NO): NO